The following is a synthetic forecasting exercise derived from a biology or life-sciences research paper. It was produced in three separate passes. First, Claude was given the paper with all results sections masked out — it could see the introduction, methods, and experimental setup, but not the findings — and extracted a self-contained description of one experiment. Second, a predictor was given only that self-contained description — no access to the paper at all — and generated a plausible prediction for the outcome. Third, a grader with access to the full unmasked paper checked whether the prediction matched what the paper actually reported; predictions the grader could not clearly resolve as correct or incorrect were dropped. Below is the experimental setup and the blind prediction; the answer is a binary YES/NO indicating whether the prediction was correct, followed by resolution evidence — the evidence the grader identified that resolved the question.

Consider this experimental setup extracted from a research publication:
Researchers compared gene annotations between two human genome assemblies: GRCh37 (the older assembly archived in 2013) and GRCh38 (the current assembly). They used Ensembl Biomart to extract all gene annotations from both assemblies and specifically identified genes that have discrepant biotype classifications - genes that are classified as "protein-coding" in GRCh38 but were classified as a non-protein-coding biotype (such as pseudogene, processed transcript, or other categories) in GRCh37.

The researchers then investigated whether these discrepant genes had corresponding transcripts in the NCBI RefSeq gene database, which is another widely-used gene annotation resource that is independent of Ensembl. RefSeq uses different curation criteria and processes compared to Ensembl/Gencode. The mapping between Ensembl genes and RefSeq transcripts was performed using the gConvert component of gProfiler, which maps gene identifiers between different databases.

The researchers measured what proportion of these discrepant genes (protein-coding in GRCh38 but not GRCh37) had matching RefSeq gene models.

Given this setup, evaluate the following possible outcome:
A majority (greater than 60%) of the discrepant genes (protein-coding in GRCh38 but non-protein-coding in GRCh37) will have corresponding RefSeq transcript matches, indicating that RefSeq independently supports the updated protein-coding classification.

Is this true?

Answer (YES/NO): YES